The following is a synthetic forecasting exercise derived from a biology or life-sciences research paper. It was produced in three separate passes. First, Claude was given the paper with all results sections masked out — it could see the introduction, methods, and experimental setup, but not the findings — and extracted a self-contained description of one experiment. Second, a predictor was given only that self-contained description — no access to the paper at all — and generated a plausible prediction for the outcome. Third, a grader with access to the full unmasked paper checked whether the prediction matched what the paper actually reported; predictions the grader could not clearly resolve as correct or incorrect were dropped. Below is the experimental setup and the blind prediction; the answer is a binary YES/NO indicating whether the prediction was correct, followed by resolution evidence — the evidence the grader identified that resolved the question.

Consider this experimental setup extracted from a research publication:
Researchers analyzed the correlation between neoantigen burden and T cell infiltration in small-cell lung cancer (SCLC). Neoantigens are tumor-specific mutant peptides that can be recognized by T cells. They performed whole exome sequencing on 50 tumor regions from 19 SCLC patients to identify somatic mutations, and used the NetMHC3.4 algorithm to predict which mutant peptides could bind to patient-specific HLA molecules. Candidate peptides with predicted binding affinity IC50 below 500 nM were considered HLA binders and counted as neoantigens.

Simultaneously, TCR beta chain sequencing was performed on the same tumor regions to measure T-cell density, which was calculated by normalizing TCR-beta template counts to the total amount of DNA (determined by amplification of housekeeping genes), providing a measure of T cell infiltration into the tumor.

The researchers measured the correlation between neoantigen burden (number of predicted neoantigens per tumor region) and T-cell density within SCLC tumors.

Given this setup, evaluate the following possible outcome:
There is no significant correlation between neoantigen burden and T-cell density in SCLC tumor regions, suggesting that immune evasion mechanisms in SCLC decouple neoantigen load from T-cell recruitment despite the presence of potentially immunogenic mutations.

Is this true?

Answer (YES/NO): YES